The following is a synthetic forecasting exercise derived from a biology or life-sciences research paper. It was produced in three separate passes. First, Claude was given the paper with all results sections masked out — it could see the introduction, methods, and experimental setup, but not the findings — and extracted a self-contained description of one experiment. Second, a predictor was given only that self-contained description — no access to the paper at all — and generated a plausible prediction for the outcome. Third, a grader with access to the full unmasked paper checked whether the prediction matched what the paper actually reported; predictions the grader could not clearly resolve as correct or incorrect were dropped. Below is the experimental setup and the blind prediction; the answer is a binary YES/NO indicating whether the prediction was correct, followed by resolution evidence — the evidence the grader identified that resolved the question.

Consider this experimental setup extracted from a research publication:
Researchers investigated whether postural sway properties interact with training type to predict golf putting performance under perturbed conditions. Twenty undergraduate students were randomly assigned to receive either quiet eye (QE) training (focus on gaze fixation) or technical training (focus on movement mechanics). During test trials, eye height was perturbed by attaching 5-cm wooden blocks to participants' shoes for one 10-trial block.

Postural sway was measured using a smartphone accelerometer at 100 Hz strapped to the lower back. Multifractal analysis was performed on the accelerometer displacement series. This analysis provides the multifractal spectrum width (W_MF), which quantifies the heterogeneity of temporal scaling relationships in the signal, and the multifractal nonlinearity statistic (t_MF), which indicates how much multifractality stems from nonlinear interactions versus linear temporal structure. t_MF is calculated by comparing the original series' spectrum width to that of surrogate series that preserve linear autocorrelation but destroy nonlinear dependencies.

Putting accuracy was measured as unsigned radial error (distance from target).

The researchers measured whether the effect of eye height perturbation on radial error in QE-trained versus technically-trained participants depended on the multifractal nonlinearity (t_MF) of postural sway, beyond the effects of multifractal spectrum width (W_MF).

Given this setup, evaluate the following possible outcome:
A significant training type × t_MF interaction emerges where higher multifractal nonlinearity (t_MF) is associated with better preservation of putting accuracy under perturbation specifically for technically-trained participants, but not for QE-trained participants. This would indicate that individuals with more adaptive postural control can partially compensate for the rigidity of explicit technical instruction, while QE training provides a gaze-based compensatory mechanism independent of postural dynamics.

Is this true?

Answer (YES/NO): NO